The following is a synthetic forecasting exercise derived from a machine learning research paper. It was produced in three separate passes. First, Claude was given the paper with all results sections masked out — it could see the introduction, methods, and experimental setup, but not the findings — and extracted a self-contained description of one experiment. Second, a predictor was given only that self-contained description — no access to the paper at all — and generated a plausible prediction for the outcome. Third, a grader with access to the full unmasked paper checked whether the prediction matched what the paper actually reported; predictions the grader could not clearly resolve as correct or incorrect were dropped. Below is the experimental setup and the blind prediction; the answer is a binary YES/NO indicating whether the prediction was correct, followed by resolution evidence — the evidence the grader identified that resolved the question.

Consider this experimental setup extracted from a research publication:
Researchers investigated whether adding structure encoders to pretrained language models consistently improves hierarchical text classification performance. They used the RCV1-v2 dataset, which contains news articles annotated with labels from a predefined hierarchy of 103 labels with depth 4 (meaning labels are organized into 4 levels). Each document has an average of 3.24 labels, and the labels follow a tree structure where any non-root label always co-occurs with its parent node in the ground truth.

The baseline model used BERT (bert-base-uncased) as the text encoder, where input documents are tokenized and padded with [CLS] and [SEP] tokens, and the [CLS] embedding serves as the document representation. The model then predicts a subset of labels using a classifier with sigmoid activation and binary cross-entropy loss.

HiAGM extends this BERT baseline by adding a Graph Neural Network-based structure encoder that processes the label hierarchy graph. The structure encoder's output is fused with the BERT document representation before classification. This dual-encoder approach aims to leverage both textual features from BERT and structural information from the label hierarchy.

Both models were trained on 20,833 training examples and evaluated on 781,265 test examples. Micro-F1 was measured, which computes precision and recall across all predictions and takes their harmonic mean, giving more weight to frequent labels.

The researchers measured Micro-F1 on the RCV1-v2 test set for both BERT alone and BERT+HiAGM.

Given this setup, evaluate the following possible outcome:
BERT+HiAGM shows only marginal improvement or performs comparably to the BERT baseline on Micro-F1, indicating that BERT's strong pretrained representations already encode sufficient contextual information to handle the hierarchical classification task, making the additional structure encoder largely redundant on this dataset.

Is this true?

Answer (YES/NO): YES